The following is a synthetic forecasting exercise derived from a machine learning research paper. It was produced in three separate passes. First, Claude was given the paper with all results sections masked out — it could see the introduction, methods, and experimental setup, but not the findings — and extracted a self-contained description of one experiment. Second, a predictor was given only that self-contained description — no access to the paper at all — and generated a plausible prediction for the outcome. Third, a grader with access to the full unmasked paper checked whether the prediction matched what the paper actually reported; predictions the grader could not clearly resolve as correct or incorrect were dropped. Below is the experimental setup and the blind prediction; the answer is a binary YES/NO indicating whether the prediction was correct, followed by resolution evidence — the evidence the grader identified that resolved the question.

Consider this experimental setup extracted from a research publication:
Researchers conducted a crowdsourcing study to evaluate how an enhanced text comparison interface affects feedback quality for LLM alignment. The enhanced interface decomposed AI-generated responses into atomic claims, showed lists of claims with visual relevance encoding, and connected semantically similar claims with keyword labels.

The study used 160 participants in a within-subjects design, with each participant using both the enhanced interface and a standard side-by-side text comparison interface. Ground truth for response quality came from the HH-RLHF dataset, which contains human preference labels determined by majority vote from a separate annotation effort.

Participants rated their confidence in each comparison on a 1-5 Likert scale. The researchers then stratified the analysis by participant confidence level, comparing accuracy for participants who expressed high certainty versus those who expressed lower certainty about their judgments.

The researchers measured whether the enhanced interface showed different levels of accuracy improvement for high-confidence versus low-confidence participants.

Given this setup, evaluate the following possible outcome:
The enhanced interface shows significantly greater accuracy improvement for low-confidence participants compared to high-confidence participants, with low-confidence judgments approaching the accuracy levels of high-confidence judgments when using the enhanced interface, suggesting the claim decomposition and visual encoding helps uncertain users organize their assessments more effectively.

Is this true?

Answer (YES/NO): NO